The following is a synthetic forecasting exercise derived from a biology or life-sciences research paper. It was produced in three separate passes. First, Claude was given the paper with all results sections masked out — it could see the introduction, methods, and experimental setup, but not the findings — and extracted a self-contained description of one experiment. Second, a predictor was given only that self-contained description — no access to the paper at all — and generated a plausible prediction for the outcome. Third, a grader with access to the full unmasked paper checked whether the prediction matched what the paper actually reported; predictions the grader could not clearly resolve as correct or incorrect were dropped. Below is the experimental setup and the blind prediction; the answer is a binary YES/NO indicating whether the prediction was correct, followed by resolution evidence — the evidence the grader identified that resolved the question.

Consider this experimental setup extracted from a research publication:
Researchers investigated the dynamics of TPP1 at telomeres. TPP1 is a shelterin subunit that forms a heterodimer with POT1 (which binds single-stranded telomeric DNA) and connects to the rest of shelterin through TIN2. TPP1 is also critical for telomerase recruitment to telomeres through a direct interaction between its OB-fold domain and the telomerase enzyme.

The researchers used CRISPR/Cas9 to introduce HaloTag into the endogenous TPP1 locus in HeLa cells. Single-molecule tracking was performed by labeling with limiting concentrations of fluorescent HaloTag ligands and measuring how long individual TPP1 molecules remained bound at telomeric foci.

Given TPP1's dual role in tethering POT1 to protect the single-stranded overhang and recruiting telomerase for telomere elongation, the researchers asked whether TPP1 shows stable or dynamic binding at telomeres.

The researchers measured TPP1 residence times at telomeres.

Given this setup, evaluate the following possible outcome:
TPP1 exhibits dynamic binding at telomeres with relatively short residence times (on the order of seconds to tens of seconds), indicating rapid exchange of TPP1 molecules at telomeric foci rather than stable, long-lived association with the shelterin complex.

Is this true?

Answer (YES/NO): NO